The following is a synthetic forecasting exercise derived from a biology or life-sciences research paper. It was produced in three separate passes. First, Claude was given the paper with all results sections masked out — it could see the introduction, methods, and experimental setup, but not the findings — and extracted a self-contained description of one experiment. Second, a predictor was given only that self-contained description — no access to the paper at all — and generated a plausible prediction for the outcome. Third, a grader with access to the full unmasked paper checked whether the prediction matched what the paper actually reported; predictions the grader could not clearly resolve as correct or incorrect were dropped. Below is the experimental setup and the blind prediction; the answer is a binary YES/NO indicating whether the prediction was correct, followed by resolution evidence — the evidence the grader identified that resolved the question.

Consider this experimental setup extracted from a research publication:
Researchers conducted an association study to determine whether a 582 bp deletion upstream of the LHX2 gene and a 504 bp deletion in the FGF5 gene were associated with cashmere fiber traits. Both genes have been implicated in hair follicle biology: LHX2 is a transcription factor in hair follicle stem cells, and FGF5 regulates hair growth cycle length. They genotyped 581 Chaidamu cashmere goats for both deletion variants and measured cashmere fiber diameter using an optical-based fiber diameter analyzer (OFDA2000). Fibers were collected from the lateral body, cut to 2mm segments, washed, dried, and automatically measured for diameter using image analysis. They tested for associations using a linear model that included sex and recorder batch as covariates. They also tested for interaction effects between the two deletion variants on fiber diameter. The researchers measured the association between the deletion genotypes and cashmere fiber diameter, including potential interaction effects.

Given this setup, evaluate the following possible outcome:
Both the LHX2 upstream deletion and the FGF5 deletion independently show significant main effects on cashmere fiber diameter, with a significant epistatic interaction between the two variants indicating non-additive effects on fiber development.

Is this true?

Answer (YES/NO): NO